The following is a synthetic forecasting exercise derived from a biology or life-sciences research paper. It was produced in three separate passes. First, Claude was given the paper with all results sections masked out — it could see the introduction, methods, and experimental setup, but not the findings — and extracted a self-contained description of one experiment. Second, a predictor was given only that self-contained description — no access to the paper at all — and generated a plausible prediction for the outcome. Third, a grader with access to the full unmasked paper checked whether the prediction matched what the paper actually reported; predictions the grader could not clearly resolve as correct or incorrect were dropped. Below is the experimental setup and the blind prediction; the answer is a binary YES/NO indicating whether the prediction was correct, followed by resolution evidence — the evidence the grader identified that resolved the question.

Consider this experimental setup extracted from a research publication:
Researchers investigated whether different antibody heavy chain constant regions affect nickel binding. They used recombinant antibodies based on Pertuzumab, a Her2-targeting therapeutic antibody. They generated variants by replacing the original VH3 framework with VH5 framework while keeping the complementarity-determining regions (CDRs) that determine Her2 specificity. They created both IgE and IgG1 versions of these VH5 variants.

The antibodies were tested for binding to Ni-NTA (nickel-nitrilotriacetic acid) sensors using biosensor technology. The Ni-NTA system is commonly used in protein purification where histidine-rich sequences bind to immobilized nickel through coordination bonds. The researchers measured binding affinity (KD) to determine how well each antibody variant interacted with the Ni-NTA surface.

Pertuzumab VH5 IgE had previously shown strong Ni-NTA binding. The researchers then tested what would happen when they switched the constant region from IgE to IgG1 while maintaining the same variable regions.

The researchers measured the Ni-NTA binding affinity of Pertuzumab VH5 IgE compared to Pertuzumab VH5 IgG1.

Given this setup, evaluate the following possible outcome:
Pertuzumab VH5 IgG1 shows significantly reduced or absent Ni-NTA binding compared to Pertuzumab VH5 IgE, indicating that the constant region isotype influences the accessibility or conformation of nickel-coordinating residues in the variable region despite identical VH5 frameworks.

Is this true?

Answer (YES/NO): YES